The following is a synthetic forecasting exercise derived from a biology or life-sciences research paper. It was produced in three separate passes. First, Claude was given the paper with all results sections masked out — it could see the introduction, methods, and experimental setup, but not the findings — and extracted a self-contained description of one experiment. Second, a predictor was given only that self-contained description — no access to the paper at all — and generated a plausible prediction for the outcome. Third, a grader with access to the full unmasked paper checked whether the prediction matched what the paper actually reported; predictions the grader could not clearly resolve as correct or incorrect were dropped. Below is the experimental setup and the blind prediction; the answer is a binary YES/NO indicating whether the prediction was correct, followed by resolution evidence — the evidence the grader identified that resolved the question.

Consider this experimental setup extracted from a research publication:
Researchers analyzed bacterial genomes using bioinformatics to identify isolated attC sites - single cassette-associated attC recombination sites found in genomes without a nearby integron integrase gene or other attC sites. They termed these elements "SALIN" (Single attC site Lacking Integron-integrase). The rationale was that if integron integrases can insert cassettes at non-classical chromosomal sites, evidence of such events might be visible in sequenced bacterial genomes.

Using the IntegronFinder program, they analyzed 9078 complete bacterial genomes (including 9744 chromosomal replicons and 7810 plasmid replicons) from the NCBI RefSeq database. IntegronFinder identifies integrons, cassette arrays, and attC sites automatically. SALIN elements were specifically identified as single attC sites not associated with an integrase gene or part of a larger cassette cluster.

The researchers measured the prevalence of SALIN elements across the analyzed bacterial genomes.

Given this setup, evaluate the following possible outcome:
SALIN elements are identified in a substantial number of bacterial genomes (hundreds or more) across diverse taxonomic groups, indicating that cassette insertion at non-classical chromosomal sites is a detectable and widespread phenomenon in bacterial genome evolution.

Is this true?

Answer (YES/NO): YES